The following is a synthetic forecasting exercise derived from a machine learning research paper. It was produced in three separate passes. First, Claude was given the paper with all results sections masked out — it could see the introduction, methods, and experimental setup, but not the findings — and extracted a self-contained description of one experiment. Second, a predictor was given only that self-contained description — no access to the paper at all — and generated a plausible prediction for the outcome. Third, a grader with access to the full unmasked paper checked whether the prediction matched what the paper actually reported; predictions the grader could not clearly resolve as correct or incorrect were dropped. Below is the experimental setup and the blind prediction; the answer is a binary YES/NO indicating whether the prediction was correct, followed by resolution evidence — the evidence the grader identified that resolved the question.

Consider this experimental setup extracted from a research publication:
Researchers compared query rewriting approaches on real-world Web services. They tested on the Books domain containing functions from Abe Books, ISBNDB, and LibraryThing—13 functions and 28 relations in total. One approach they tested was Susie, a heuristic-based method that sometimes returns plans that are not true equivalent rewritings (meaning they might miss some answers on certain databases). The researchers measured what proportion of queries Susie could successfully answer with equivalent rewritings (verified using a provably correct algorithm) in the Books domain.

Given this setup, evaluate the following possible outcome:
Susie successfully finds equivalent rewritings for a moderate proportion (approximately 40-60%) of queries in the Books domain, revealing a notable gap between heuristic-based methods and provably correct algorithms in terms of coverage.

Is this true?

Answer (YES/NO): YES